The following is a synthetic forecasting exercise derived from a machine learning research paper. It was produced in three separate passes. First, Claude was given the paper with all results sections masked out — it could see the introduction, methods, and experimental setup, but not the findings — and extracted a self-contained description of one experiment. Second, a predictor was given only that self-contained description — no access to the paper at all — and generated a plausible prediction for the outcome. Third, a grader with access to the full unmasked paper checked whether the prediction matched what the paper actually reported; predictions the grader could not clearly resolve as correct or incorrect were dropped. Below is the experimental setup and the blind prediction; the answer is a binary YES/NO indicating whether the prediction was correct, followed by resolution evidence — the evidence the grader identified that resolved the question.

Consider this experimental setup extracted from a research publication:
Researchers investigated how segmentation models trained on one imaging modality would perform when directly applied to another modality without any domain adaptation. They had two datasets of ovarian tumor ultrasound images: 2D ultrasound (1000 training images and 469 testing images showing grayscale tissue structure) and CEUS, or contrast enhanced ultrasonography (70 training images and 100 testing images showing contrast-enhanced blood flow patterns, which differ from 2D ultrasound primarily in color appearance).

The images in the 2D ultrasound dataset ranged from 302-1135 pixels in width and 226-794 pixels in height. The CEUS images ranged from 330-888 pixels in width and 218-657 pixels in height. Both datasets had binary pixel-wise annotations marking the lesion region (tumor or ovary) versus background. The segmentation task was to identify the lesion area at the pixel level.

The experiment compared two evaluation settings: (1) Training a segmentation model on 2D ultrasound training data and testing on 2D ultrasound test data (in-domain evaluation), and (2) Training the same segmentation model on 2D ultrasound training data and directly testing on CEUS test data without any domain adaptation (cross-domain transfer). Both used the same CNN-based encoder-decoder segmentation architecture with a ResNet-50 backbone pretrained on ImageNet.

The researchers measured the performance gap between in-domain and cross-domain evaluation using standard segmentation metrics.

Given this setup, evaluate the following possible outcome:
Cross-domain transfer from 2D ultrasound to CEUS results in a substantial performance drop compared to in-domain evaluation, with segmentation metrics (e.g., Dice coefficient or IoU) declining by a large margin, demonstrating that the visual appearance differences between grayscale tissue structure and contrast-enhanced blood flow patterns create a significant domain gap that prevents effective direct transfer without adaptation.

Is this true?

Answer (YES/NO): NO